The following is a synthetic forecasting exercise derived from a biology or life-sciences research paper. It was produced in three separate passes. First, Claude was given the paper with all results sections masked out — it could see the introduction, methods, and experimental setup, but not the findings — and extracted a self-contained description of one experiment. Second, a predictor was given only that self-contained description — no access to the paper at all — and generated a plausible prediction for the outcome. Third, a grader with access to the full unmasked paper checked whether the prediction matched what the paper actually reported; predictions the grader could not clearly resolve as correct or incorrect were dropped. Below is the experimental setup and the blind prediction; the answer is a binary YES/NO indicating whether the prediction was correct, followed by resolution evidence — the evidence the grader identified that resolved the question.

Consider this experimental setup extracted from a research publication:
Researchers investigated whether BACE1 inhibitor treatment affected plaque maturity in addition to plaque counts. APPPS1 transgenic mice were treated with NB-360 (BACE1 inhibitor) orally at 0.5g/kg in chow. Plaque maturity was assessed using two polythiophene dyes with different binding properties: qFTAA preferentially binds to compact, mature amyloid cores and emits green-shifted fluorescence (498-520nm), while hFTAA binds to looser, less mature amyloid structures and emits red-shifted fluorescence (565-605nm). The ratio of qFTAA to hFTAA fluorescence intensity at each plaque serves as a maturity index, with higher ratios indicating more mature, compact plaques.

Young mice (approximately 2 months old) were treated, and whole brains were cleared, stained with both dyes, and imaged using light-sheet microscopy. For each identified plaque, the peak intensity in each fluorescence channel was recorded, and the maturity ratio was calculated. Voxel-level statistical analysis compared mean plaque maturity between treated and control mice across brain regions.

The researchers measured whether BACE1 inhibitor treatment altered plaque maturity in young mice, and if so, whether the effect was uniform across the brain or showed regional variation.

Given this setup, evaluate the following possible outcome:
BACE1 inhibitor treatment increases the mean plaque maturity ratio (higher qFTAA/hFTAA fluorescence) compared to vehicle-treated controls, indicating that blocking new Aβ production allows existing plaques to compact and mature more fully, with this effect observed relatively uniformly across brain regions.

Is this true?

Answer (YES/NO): NO